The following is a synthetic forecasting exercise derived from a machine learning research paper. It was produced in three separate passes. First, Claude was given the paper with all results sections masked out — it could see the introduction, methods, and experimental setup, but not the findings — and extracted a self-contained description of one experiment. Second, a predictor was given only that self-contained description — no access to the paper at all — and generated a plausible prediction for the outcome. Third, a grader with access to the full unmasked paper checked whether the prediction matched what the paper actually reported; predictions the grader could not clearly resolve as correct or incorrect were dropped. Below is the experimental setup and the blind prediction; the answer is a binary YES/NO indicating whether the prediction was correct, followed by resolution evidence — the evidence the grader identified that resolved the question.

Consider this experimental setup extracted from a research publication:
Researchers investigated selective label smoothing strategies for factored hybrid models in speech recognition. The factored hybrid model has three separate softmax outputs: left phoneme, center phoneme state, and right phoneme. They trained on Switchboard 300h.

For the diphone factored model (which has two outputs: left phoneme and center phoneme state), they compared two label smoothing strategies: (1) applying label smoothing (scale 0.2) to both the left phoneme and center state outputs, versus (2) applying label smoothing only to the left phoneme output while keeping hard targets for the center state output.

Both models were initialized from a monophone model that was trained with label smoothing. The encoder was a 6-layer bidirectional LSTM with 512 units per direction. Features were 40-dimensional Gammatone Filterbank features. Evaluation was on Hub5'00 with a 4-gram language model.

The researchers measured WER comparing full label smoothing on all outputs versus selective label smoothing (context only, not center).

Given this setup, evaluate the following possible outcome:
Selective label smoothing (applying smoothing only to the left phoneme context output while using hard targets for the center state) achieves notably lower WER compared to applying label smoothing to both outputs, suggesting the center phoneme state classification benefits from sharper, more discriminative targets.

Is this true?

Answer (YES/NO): YES